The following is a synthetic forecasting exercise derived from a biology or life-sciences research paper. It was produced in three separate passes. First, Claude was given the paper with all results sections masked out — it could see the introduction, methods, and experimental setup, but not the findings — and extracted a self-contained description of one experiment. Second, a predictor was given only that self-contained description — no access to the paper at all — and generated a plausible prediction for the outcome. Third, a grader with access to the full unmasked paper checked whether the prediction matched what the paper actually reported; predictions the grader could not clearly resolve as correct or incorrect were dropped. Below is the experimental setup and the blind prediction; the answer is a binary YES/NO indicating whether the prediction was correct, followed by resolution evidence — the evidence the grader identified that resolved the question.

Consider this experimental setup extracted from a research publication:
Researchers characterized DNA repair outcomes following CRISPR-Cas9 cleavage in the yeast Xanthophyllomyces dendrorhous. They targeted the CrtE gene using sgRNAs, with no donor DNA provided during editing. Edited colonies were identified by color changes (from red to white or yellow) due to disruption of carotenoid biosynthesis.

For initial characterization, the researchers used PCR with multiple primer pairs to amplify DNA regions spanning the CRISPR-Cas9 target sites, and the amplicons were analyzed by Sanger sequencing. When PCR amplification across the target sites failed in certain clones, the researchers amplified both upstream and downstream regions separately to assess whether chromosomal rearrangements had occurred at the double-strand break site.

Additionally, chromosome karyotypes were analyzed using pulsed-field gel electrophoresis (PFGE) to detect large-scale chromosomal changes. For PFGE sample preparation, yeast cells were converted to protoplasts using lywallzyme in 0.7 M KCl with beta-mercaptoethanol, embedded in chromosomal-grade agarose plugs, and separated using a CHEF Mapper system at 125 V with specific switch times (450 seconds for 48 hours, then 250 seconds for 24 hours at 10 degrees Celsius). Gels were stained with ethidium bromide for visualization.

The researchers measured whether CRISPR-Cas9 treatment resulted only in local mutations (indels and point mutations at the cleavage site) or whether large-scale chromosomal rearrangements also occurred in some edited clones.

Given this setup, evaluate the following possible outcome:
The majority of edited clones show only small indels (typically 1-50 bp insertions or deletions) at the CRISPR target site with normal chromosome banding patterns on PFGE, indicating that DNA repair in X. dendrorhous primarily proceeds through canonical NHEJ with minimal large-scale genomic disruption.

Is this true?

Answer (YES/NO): NO